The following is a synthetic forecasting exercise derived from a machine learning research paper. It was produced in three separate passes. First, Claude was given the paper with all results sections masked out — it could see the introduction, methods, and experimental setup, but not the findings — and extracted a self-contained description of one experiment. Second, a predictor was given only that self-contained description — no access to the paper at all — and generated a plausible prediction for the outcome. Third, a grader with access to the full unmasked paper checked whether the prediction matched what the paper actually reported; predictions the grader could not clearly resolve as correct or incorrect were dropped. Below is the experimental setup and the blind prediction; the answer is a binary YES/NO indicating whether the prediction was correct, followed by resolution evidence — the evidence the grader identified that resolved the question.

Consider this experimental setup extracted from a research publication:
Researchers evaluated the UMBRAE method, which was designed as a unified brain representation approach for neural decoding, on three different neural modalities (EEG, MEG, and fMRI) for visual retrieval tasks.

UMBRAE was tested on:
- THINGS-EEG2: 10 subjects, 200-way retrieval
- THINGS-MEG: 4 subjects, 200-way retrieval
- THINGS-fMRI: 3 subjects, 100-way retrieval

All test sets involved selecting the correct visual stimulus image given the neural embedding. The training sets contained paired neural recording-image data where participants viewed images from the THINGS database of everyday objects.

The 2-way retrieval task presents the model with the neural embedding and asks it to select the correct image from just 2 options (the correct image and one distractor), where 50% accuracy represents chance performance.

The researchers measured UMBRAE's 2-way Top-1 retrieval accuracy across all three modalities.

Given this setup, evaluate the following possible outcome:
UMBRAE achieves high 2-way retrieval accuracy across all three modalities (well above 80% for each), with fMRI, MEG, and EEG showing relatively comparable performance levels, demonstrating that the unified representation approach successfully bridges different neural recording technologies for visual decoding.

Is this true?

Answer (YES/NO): NO